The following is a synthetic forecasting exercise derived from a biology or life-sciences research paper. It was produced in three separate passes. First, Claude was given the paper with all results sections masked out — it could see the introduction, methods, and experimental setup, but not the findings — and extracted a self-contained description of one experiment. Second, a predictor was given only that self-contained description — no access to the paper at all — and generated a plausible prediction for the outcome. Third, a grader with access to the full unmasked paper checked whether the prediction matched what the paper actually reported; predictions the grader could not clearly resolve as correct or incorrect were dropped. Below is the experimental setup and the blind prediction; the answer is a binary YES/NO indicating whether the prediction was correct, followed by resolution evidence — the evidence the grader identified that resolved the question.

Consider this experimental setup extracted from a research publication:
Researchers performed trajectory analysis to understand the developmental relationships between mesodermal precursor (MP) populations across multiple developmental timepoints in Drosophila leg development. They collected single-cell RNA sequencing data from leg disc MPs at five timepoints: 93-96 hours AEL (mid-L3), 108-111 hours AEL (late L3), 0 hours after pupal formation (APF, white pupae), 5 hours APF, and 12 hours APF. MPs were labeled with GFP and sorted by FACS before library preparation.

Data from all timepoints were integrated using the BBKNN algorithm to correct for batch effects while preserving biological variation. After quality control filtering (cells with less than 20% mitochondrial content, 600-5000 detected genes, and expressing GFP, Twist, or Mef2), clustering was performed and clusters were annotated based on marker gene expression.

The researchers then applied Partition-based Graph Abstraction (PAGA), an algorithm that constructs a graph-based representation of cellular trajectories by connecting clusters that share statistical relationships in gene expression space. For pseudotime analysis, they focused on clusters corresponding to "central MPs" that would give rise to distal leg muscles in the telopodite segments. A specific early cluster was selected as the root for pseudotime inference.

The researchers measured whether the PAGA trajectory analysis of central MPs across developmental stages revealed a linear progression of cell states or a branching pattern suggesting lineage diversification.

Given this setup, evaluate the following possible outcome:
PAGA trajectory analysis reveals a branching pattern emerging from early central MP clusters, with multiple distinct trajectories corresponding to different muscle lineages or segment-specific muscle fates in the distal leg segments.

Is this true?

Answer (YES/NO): YES